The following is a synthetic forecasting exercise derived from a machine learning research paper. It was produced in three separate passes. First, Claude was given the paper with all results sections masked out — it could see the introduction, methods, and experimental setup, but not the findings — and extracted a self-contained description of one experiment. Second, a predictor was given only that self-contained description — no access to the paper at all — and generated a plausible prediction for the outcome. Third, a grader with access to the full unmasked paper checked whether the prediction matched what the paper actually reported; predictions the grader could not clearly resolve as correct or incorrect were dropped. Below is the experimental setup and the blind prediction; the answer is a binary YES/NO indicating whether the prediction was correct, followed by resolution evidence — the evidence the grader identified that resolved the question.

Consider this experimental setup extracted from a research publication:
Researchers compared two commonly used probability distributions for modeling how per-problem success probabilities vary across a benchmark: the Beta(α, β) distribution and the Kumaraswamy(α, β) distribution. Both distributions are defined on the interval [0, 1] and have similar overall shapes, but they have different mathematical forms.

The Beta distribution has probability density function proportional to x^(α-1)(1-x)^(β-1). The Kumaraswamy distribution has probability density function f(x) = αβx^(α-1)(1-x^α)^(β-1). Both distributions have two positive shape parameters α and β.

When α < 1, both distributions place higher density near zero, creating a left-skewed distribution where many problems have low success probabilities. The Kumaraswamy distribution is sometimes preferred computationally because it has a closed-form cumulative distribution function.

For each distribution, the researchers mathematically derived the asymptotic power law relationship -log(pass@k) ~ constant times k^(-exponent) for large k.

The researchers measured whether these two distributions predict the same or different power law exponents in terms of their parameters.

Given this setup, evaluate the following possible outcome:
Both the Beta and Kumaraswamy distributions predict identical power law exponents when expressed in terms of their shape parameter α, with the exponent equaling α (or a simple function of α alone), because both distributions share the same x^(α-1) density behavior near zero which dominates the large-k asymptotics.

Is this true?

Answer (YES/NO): YES